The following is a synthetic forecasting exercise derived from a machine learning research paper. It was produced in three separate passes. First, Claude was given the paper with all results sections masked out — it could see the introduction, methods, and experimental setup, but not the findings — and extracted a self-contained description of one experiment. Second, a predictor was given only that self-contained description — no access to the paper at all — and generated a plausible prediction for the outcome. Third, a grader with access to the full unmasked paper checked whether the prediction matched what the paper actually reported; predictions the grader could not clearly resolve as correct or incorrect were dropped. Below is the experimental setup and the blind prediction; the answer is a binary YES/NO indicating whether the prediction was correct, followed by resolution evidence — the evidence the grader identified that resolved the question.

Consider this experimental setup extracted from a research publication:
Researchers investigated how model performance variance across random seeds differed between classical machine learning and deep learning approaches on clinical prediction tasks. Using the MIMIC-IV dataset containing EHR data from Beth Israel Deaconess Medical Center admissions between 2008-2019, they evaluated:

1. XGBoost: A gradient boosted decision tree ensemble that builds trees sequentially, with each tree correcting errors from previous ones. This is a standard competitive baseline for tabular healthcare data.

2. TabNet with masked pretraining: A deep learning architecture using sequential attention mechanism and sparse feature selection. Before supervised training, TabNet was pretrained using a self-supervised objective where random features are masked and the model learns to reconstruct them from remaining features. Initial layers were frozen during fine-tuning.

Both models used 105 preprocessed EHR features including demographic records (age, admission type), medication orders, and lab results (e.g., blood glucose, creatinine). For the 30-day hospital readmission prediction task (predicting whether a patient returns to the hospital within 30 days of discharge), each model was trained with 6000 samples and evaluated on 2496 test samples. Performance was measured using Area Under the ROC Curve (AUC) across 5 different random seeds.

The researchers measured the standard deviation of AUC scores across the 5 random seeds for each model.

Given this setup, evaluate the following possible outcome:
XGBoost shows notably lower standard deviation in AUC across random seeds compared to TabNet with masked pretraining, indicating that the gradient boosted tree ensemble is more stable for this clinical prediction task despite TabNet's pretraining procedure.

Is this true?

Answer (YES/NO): YES